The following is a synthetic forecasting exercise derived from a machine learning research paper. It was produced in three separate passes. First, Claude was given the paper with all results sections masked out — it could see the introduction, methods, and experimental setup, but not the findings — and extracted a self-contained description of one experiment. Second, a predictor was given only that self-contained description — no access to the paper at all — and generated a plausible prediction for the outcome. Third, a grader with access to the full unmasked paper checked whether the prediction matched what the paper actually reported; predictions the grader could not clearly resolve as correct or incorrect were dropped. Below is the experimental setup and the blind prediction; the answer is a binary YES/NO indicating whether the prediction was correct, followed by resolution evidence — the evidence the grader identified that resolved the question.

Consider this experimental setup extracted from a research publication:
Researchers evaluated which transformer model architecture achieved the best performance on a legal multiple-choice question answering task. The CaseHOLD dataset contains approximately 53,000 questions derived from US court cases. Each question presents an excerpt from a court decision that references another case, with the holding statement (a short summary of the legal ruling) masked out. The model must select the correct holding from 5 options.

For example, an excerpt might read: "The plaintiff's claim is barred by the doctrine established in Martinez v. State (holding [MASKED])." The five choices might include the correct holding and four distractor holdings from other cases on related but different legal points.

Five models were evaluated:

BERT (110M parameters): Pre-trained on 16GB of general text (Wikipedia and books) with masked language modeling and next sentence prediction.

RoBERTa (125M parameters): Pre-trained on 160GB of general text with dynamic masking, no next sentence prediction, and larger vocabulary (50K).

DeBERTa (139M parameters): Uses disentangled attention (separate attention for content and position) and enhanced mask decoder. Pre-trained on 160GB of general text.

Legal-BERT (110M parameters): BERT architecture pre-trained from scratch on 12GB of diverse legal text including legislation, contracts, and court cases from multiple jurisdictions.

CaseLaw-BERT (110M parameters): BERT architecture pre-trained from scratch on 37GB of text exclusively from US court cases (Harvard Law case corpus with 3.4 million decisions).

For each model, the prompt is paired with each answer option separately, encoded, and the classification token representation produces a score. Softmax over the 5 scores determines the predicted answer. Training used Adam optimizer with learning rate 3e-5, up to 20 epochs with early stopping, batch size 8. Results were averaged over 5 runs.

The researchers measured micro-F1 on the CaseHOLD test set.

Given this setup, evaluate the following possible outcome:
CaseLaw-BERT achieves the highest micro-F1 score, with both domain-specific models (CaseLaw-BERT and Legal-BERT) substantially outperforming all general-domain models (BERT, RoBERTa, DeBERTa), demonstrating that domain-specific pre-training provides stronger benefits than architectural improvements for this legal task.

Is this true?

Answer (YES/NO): YES